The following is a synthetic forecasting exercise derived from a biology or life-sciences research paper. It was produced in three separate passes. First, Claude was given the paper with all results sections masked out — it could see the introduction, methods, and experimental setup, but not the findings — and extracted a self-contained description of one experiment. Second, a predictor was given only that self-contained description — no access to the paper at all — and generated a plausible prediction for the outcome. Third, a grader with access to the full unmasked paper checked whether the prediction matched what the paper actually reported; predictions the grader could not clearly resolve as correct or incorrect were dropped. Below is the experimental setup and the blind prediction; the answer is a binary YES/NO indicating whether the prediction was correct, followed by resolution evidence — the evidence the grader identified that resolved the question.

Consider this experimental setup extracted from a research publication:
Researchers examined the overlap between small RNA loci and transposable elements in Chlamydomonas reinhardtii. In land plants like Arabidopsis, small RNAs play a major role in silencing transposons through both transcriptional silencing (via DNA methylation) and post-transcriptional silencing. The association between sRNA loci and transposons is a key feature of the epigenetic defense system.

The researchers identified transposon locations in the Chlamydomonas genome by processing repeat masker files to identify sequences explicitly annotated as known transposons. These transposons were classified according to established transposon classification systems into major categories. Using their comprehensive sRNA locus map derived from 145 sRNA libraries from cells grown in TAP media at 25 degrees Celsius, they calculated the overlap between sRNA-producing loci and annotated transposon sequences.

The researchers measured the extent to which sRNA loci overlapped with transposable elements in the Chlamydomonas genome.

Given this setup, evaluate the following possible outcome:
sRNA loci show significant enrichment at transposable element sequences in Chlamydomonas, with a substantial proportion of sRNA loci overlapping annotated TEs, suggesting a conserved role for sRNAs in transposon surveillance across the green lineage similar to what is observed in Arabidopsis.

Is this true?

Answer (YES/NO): NO